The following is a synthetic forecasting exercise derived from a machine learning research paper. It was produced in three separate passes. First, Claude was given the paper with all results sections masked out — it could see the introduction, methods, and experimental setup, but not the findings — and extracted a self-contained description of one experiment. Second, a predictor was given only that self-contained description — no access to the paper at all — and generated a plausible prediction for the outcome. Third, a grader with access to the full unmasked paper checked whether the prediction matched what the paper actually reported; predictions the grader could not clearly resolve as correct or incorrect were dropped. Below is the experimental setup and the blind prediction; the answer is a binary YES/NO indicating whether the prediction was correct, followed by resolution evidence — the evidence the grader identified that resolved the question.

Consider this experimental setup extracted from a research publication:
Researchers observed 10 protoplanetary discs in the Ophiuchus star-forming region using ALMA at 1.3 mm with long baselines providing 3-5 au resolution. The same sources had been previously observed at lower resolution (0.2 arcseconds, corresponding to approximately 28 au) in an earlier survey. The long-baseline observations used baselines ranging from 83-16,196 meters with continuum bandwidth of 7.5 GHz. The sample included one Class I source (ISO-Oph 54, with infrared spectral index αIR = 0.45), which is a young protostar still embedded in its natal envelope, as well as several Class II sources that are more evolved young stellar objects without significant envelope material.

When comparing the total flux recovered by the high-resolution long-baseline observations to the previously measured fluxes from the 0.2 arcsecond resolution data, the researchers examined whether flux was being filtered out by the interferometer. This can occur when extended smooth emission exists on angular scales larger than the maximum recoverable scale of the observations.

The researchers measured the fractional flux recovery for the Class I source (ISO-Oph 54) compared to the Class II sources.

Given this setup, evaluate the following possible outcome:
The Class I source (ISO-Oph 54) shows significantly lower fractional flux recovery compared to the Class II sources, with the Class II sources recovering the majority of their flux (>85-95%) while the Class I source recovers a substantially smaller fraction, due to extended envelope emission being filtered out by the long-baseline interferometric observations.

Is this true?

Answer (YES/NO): YES